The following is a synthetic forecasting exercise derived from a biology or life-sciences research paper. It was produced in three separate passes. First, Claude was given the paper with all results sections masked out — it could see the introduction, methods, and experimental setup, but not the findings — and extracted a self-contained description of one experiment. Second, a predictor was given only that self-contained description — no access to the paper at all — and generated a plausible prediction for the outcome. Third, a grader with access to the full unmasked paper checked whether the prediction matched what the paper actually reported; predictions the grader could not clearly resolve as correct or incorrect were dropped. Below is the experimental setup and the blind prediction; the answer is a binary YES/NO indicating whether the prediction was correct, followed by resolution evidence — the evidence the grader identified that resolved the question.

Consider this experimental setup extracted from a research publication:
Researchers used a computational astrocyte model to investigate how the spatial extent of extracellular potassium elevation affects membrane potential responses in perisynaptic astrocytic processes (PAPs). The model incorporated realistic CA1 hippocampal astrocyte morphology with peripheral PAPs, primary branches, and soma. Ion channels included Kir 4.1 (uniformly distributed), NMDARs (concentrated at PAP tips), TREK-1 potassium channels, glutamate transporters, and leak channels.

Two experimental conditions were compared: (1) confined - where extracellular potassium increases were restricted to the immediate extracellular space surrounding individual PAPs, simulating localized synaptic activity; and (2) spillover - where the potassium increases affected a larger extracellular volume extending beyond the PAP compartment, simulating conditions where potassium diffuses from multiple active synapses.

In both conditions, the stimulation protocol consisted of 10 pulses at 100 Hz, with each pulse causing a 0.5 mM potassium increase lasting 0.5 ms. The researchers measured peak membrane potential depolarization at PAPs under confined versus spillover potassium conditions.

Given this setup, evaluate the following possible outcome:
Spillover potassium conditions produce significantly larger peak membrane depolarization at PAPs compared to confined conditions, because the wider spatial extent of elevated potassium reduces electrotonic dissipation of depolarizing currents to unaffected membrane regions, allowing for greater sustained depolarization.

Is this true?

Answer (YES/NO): YES